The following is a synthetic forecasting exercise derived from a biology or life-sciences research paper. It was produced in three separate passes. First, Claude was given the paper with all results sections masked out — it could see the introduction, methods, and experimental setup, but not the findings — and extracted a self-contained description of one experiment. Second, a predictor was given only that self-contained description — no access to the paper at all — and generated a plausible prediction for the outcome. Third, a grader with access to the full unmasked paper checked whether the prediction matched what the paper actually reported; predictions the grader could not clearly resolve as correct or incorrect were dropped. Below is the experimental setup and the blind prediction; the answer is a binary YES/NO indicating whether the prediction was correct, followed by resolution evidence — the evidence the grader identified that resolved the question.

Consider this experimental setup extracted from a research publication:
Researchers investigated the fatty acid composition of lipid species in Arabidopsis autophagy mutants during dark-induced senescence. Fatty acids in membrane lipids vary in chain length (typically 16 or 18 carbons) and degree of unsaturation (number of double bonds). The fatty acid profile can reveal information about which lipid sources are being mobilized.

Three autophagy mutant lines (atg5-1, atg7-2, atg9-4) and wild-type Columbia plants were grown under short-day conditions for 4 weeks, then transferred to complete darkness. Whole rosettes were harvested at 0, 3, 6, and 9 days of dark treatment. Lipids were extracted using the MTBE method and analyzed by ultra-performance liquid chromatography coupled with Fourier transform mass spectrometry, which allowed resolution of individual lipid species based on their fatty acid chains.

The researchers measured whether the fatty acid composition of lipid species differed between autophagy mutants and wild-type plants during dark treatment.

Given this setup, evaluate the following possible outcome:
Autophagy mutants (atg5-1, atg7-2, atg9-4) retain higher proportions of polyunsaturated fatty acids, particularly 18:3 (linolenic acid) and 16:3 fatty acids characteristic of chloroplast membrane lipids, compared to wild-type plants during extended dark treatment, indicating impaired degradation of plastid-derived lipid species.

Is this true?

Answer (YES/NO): NO